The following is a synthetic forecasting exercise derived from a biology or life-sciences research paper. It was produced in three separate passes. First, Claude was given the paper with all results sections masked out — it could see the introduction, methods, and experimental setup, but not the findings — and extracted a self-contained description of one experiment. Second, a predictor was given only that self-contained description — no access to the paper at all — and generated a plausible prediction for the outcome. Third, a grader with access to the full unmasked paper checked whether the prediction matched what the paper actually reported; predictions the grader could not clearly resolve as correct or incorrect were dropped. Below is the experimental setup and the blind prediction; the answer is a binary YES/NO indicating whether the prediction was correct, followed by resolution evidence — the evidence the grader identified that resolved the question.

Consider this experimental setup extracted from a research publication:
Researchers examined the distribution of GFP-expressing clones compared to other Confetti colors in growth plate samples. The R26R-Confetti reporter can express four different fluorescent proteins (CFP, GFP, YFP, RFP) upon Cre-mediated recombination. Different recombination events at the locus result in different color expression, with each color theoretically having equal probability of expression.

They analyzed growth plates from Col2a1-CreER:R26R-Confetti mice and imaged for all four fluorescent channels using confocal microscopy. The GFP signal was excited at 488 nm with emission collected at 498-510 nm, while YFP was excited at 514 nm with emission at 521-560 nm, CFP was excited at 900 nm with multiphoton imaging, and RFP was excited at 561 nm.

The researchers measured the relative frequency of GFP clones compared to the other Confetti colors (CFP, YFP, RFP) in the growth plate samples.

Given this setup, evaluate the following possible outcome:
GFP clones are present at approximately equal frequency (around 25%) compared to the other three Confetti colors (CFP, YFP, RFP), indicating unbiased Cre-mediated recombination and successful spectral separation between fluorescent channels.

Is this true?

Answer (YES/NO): NO